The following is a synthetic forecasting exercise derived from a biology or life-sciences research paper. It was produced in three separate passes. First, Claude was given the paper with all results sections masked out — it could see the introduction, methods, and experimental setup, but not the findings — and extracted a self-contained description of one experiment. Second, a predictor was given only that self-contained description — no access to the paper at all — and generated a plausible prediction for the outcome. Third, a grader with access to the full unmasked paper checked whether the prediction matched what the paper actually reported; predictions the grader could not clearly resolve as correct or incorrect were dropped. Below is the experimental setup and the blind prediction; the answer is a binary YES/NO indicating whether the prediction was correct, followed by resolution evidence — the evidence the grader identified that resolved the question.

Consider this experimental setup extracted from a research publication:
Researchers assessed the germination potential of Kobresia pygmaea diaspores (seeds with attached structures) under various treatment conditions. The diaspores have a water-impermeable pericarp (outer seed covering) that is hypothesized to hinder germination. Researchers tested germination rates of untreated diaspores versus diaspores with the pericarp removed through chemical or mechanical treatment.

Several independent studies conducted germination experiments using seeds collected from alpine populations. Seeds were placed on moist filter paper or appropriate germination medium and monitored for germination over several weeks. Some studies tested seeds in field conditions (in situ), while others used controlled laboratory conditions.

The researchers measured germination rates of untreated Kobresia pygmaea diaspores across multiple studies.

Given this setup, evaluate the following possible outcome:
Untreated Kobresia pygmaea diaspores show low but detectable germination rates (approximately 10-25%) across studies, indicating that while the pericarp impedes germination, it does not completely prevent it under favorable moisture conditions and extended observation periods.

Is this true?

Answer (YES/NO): NO